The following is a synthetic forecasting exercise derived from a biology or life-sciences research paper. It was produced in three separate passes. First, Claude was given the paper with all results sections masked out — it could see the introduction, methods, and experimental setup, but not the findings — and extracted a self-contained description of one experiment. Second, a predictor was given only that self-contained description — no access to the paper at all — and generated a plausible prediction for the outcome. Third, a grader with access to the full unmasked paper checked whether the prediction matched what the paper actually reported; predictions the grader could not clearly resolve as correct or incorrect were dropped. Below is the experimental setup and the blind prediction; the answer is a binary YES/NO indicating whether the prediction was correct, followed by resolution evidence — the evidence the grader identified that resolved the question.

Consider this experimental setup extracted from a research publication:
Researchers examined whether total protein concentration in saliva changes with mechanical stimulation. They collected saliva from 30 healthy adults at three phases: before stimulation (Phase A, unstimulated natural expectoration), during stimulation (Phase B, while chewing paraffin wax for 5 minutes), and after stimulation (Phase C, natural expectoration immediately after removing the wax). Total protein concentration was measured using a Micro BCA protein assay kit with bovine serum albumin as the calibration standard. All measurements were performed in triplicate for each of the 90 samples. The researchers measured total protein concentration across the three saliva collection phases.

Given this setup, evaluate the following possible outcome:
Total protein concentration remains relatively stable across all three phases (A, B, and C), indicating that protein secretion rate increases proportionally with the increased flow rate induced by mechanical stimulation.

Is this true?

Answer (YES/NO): NO